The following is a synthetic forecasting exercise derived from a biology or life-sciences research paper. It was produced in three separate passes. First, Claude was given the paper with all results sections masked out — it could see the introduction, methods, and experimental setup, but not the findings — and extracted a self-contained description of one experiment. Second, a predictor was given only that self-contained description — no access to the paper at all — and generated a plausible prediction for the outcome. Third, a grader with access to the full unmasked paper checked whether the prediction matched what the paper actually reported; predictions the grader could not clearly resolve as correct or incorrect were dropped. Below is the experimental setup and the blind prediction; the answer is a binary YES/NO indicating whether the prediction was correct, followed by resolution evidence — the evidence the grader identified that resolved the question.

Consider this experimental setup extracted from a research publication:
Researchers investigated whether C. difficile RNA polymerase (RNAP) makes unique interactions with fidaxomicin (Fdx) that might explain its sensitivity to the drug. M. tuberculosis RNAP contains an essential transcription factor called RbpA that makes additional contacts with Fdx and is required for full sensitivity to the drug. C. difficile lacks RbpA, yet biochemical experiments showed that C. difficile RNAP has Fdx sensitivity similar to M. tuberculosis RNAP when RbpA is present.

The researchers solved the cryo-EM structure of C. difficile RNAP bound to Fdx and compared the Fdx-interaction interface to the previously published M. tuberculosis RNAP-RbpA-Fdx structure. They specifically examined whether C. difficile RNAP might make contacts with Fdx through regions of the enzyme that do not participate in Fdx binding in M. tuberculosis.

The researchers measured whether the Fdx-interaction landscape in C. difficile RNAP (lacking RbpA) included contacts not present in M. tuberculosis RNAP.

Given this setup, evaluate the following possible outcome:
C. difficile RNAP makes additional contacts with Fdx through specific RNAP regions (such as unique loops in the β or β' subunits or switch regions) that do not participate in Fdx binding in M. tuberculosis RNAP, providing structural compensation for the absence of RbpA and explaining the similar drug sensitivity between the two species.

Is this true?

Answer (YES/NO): YES